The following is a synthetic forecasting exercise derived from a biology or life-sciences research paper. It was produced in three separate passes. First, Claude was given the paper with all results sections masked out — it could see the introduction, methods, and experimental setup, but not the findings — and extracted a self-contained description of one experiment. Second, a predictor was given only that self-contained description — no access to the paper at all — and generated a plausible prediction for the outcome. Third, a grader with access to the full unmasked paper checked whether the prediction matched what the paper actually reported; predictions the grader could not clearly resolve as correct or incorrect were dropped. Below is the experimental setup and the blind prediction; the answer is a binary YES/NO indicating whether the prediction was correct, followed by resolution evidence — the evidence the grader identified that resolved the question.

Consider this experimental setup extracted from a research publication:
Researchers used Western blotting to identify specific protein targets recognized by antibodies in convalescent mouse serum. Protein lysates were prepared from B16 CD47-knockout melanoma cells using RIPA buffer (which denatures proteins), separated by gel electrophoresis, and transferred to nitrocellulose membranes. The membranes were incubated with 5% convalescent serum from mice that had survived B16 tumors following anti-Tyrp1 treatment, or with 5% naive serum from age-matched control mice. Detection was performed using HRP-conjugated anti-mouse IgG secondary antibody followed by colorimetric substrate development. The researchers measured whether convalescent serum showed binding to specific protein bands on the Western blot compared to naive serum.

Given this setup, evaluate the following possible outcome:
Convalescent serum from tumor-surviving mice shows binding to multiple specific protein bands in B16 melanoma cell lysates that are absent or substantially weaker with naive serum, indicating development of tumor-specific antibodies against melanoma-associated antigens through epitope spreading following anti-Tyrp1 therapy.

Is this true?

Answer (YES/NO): YES